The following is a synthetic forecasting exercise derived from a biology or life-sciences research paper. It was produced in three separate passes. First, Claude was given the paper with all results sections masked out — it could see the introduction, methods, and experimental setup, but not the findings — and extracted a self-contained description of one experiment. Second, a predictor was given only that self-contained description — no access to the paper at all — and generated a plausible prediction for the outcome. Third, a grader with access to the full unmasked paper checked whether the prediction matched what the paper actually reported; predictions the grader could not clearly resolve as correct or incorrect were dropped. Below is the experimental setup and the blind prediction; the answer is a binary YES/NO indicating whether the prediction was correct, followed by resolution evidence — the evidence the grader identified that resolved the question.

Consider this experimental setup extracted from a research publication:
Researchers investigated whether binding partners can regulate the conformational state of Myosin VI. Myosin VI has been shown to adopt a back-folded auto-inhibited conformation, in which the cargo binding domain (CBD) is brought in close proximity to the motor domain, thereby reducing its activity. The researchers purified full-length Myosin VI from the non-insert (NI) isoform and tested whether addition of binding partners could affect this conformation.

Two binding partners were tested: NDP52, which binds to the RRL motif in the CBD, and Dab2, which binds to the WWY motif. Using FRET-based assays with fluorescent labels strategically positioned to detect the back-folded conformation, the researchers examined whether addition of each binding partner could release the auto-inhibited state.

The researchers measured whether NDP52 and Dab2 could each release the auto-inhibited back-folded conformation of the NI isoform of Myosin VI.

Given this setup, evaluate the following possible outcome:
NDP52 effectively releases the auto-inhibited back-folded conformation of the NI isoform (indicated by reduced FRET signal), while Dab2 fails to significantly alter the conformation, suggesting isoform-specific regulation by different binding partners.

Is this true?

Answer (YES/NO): NO